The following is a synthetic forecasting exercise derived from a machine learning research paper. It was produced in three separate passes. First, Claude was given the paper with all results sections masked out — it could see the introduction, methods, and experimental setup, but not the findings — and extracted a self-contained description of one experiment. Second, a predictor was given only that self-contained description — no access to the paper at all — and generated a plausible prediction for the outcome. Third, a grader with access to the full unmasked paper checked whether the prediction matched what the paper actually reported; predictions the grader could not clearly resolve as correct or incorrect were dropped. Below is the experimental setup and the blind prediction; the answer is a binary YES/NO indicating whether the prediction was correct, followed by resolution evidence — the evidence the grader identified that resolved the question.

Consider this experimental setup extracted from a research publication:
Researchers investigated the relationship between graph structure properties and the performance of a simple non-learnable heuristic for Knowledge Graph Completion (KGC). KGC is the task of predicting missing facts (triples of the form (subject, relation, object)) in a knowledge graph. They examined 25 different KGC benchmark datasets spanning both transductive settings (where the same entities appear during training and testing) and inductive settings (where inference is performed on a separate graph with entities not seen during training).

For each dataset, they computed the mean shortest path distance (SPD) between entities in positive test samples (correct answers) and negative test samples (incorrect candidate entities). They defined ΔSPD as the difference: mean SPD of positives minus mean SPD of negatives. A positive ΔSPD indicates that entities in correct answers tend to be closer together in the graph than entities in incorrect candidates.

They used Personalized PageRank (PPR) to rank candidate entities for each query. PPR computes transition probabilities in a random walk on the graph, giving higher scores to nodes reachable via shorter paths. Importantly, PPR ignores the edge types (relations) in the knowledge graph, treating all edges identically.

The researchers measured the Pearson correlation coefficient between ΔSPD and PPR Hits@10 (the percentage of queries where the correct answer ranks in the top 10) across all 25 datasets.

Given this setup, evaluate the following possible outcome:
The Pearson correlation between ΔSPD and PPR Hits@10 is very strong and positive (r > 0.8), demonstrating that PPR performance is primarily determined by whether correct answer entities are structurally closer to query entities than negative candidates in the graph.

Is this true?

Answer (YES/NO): YES